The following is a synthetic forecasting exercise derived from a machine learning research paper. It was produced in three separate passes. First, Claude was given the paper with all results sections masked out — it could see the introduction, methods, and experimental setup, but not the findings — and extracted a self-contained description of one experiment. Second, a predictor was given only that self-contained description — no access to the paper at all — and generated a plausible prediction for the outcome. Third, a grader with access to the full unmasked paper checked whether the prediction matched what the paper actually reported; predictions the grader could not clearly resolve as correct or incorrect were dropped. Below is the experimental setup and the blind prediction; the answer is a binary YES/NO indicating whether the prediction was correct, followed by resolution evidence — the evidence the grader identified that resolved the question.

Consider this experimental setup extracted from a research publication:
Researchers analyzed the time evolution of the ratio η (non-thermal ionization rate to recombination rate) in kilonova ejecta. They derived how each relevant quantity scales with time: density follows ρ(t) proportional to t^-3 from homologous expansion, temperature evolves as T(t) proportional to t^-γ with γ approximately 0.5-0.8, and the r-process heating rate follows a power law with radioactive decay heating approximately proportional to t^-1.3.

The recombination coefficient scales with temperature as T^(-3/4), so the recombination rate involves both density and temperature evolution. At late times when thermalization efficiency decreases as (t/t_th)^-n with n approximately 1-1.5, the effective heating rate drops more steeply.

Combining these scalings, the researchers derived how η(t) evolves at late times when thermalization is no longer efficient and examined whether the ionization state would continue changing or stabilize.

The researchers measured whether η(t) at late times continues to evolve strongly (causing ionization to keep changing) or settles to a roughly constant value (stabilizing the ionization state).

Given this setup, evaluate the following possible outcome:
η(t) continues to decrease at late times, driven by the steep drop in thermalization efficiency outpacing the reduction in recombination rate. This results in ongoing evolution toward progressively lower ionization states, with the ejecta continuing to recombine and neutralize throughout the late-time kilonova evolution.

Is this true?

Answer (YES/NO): NO